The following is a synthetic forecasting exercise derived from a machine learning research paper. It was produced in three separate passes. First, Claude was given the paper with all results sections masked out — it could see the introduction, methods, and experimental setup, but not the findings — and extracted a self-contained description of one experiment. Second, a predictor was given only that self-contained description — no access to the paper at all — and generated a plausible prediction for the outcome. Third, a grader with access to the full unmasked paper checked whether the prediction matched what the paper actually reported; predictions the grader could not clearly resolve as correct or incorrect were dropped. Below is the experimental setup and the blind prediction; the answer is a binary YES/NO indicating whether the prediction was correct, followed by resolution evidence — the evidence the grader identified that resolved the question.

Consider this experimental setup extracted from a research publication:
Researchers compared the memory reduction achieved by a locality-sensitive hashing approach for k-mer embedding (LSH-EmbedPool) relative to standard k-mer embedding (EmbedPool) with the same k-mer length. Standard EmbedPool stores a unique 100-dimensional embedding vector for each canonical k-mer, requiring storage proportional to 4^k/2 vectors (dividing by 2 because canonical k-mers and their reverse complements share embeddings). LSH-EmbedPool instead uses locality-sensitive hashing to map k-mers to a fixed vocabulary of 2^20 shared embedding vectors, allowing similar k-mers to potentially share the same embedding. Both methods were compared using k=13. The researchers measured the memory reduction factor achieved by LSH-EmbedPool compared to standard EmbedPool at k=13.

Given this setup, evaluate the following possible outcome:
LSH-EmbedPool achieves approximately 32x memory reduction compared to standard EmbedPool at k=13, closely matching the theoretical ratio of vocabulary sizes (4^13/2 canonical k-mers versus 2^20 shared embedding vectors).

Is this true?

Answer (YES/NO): NO